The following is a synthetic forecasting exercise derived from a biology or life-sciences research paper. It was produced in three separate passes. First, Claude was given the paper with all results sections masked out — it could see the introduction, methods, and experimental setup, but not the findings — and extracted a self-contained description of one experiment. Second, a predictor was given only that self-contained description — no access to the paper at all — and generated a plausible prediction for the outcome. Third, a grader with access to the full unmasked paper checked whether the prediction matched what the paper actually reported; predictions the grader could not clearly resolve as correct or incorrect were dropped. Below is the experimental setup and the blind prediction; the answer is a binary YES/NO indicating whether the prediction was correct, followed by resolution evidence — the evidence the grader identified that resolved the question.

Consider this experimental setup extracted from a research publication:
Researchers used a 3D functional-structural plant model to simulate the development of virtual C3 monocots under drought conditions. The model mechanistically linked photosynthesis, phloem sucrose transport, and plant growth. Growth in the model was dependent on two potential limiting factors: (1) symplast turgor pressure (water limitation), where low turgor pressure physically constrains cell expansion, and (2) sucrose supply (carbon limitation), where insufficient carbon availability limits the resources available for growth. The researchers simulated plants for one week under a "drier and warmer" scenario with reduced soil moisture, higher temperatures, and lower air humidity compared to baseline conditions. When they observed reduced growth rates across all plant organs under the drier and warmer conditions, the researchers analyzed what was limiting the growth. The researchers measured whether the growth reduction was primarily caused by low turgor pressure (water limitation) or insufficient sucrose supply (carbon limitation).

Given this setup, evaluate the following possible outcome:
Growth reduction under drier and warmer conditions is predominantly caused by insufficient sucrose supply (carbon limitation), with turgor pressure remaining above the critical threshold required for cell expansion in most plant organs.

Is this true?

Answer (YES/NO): NO